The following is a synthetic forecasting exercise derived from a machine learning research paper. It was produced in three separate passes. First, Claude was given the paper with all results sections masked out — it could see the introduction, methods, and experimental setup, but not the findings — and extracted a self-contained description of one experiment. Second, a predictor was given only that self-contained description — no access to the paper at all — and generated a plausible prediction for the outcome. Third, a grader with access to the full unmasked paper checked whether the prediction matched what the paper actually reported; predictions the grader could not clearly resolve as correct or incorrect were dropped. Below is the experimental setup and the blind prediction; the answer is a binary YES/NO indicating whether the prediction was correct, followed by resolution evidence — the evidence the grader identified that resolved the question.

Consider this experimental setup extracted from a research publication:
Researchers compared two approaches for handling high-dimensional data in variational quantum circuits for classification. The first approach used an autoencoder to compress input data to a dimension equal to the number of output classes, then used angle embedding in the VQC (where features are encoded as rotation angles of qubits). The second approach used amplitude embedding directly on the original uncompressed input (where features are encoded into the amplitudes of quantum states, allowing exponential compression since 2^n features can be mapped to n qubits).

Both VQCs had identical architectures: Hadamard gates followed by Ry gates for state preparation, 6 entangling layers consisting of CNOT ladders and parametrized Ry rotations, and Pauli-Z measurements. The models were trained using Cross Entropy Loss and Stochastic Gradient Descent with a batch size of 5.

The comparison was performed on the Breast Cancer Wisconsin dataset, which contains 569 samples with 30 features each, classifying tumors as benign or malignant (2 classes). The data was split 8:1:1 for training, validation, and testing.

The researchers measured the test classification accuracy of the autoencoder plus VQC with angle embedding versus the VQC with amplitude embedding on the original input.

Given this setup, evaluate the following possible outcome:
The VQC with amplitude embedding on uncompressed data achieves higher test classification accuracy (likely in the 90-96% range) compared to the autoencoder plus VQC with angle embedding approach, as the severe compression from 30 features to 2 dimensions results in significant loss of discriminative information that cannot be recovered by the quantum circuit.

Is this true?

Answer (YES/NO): NO